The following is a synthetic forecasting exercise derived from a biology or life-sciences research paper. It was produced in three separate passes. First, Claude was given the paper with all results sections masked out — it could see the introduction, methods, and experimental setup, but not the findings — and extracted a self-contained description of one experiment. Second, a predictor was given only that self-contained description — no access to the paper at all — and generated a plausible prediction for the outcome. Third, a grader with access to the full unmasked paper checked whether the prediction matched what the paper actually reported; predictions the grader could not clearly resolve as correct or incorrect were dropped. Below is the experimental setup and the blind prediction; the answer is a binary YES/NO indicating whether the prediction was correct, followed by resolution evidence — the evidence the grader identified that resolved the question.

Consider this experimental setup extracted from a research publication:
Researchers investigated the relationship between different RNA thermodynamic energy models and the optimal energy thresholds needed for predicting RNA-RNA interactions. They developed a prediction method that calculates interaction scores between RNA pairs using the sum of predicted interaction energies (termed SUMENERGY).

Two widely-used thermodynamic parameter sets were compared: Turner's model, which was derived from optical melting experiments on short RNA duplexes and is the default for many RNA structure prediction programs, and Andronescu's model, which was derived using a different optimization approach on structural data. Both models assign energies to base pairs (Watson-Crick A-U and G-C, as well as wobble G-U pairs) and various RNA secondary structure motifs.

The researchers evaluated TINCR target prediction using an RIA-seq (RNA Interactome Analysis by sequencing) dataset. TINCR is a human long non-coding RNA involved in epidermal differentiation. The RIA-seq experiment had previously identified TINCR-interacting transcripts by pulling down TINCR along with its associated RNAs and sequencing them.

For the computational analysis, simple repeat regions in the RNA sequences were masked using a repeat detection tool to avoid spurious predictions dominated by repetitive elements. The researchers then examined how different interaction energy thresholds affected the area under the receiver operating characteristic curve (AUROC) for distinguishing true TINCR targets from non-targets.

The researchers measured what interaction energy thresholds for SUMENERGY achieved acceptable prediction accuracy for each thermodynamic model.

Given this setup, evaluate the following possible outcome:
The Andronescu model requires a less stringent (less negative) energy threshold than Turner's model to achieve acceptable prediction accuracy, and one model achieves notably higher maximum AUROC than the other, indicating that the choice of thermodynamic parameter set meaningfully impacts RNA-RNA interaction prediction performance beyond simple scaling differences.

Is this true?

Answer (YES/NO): NO